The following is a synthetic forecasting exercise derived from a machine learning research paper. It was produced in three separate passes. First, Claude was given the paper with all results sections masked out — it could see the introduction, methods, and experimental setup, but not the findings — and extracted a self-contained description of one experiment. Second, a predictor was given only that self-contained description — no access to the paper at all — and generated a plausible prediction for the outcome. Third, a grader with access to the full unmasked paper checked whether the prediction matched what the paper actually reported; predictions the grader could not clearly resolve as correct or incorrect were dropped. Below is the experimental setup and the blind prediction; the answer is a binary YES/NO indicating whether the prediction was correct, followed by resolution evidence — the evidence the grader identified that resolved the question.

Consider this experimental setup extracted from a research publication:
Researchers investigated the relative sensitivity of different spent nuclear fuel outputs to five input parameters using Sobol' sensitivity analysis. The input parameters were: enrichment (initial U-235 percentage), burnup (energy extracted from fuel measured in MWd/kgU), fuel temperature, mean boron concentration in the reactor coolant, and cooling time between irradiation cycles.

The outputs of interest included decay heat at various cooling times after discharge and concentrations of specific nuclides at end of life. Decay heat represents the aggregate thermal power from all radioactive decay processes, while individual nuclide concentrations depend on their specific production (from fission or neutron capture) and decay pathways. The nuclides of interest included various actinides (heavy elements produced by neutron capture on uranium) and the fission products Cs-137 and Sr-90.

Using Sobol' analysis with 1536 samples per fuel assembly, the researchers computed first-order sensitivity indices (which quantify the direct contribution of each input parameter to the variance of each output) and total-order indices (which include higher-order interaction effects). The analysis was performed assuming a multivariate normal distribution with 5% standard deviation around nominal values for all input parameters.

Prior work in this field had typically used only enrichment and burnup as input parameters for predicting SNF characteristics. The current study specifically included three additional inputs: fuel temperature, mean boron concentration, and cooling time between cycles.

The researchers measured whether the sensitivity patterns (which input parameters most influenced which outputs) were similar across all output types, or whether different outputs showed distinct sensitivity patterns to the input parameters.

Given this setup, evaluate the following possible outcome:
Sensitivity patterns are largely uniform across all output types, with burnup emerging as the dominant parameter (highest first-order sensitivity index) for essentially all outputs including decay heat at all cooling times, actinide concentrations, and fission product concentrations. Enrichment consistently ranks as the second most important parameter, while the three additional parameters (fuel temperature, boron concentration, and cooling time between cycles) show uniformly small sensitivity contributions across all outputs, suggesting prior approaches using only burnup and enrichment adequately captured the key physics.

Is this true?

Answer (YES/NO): NO